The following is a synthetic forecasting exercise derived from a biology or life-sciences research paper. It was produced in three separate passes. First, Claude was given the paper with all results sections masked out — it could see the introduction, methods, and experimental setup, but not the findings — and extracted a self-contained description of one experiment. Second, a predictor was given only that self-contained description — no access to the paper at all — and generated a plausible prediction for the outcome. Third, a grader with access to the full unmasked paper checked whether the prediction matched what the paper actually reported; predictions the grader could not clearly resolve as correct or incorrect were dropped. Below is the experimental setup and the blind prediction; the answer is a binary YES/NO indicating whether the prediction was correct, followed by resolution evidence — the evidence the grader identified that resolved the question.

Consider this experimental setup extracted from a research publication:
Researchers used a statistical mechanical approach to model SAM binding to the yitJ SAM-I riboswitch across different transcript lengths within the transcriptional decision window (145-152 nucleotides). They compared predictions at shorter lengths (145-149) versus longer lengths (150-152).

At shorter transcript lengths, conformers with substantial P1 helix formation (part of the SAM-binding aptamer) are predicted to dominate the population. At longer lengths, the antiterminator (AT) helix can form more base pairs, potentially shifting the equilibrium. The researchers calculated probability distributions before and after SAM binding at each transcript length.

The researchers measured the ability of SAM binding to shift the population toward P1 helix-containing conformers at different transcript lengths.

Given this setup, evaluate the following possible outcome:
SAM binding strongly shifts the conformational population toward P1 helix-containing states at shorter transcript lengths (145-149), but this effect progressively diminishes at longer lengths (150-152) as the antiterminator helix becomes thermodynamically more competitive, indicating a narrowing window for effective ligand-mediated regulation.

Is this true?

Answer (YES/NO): YES